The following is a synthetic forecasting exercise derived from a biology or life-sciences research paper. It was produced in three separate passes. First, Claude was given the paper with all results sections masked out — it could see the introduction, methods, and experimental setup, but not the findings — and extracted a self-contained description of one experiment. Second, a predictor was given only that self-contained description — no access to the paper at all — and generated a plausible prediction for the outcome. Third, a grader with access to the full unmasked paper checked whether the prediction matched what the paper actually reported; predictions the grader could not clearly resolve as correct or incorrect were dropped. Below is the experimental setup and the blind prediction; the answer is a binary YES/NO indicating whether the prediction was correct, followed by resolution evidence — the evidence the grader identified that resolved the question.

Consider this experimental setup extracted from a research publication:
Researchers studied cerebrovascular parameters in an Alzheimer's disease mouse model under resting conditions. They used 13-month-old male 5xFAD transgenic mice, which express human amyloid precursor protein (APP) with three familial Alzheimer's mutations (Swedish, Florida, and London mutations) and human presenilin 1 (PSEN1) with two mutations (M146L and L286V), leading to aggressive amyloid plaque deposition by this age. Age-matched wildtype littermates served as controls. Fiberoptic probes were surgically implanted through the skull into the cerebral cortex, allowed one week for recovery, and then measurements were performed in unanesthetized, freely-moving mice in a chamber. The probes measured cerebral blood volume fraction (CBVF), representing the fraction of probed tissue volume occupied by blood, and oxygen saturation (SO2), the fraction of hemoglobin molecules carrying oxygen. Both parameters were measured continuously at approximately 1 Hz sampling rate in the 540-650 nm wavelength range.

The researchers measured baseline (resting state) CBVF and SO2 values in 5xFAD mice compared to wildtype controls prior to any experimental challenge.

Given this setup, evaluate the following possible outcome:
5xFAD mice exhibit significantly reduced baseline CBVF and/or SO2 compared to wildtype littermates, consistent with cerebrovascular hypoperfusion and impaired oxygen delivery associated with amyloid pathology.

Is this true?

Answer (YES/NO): NO